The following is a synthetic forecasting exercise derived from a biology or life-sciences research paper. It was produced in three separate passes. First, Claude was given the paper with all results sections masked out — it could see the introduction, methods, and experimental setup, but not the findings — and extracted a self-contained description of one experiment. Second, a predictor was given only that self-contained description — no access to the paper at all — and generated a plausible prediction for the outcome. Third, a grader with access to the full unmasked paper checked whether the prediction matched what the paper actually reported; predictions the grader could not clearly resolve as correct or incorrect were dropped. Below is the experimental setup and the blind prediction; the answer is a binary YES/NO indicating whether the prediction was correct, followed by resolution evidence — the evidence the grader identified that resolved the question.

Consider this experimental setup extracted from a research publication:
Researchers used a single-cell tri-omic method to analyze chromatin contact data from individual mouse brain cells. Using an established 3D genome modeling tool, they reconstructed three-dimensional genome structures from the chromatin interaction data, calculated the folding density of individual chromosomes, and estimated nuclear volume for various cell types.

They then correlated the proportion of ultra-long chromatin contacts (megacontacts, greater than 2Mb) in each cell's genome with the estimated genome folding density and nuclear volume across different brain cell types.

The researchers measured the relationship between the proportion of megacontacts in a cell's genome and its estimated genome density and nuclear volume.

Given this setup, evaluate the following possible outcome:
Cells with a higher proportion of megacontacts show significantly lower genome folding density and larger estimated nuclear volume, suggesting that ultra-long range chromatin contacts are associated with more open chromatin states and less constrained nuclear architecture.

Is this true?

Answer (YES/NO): NO